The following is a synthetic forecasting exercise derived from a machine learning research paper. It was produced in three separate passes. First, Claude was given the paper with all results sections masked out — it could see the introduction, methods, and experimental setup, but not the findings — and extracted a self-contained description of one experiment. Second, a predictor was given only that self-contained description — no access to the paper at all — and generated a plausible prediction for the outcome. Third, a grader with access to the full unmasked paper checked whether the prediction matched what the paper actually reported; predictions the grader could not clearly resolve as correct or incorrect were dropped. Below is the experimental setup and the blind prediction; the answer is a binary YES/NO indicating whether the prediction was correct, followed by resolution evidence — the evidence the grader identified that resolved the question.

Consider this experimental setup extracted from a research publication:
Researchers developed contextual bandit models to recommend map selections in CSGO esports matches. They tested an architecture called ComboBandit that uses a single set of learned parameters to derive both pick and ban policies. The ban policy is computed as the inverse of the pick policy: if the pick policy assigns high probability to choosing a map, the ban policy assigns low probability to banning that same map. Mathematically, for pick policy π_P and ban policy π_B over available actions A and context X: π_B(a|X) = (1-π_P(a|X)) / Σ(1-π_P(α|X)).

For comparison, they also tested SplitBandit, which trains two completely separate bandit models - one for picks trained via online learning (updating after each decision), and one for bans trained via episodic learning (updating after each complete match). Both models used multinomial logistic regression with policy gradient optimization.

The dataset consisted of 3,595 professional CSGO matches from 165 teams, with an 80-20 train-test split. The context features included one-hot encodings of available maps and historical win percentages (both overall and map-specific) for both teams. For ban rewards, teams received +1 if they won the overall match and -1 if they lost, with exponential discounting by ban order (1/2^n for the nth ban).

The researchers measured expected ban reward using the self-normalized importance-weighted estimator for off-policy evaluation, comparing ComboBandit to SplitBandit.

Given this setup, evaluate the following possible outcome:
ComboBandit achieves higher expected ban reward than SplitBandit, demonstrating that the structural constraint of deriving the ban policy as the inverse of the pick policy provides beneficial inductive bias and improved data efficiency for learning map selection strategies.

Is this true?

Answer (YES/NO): YES